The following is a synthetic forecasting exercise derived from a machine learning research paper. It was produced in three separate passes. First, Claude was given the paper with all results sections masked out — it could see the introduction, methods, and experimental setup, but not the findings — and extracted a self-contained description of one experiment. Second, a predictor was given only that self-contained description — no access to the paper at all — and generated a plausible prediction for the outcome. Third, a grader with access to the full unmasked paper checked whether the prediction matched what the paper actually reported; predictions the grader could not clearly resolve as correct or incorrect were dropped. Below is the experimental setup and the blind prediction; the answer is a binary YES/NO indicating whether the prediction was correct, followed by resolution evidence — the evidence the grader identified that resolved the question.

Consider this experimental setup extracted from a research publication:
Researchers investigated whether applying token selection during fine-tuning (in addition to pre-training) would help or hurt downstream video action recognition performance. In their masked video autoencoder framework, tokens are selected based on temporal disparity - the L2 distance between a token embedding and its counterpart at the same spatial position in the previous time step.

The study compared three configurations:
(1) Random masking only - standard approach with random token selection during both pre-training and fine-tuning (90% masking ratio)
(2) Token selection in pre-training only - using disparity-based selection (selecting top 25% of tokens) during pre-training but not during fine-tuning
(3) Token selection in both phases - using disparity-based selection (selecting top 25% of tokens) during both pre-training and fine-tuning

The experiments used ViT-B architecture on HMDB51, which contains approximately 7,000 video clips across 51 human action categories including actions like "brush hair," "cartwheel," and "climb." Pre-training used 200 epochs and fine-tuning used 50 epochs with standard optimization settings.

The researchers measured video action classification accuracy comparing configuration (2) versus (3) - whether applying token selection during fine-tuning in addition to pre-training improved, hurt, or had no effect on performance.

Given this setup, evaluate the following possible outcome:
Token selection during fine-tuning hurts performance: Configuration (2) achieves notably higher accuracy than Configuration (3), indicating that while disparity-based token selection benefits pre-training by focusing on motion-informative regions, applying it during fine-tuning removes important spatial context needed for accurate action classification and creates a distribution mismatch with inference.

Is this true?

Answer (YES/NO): NO